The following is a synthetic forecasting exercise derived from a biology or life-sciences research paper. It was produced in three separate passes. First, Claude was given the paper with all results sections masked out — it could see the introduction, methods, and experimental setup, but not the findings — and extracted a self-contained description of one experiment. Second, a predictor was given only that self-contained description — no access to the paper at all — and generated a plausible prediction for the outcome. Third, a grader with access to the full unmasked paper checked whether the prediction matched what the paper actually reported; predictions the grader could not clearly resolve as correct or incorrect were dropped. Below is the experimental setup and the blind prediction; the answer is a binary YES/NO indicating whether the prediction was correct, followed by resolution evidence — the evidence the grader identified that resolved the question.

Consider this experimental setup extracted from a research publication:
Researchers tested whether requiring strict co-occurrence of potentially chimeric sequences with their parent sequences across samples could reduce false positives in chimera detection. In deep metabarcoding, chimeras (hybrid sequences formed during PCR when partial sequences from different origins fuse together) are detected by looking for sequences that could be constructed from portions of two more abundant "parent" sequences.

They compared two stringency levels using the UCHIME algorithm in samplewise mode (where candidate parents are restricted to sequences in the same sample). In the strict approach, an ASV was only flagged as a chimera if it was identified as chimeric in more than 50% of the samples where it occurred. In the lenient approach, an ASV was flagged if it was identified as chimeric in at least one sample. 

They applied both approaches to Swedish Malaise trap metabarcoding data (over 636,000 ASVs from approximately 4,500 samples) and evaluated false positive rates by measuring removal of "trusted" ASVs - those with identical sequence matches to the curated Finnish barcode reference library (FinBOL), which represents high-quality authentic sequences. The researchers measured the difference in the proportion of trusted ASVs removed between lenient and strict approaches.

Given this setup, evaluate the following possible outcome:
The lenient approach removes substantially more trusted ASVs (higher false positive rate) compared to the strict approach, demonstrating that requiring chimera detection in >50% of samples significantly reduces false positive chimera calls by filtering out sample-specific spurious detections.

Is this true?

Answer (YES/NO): NO